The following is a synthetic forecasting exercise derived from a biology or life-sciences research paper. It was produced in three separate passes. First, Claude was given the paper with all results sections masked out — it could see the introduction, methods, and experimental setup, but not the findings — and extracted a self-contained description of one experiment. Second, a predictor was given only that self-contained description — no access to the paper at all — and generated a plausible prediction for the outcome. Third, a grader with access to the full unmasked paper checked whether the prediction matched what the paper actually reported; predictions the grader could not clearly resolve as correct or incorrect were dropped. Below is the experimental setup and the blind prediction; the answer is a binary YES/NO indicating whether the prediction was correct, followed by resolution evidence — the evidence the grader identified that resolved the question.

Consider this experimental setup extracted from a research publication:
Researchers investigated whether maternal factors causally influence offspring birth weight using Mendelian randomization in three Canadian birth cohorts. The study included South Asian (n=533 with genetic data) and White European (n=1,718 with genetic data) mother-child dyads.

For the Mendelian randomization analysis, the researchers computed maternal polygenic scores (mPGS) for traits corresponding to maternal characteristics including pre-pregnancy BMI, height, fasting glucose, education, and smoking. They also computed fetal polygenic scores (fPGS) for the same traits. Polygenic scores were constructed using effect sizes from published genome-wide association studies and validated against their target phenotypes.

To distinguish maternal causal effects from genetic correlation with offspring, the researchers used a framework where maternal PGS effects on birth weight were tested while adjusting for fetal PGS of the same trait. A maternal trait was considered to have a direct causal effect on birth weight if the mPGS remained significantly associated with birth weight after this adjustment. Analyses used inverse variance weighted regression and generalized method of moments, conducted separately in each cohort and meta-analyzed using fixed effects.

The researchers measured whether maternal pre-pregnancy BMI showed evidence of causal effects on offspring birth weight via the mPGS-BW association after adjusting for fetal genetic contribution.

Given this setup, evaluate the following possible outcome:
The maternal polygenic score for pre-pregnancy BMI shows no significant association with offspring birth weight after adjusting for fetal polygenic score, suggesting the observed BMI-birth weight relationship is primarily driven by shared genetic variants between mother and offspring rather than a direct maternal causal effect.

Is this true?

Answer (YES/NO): NO